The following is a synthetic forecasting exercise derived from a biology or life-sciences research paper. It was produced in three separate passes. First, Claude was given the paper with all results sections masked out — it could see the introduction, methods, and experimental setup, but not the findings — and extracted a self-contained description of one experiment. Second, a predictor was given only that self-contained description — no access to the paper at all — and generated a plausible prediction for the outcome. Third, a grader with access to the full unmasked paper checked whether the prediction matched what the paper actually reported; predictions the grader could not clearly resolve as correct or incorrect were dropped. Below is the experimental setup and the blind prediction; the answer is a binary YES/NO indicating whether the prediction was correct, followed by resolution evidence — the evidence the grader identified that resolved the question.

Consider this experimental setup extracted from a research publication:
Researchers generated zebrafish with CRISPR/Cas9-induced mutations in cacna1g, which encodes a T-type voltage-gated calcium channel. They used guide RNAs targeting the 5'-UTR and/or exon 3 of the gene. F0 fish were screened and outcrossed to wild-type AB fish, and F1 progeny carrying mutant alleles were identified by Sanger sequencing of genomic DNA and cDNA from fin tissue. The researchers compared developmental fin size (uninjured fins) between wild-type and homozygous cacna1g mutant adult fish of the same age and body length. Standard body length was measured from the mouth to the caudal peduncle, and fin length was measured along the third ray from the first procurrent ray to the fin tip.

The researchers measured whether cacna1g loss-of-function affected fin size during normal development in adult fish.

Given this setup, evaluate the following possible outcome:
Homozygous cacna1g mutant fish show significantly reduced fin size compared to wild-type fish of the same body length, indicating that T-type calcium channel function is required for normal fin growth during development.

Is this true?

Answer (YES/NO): NO